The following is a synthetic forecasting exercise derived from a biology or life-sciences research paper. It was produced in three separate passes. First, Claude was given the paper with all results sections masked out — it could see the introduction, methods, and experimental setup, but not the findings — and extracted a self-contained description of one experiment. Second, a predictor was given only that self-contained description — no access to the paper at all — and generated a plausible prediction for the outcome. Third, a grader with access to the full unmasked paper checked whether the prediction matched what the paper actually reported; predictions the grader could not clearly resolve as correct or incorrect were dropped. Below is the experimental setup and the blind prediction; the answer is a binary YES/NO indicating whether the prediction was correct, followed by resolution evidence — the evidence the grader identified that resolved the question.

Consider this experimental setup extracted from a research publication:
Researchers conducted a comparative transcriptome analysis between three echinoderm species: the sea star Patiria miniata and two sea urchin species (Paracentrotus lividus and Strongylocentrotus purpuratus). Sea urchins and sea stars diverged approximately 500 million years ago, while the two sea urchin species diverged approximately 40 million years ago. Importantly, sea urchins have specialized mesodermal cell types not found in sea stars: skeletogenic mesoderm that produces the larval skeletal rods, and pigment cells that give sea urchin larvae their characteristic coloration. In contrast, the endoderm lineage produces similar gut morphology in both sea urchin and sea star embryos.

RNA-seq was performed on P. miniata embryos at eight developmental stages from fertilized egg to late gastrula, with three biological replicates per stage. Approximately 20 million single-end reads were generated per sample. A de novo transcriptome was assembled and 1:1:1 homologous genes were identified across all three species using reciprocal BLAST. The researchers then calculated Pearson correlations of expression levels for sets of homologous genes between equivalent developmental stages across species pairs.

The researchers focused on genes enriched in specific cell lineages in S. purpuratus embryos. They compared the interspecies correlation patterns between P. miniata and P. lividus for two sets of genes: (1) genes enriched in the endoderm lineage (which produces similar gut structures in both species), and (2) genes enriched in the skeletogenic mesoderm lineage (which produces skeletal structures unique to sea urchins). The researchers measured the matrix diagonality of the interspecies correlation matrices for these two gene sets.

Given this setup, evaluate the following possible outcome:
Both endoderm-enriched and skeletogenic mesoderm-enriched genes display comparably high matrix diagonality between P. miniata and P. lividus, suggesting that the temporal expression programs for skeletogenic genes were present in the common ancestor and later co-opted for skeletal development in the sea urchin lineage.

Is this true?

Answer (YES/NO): NO